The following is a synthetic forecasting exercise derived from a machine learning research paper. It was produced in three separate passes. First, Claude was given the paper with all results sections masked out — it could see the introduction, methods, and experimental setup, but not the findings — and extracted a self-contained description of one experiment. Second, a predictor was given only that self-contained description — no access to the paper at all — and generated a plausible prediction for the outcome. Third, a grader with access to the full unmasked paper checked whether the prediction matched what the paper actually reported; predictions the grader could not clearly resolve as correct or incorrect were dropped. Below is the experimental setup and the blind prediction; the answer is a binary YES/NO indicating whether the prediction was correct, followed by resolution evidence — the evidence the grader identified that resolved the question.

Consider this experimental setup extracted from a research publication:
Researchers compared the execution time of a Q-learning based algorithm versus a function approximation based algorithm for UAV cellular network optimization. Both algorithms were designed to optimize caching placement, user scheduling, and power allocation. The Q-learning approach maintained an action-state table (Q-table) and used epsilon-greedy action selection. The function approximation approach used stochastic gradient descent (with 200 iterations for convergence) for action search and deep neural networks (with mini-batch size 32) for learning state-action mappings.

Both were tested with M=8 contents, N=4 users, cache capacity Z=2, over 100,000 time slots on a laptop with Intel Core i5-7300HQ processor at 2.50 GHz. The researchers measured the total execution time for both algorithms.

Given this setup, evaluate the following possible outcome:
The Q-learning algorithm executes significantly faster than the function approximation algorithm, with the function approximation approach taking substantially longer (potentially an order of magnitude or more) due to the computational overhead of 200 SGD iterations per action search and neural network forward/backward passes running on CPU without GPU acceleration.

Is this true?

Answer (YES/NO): NO